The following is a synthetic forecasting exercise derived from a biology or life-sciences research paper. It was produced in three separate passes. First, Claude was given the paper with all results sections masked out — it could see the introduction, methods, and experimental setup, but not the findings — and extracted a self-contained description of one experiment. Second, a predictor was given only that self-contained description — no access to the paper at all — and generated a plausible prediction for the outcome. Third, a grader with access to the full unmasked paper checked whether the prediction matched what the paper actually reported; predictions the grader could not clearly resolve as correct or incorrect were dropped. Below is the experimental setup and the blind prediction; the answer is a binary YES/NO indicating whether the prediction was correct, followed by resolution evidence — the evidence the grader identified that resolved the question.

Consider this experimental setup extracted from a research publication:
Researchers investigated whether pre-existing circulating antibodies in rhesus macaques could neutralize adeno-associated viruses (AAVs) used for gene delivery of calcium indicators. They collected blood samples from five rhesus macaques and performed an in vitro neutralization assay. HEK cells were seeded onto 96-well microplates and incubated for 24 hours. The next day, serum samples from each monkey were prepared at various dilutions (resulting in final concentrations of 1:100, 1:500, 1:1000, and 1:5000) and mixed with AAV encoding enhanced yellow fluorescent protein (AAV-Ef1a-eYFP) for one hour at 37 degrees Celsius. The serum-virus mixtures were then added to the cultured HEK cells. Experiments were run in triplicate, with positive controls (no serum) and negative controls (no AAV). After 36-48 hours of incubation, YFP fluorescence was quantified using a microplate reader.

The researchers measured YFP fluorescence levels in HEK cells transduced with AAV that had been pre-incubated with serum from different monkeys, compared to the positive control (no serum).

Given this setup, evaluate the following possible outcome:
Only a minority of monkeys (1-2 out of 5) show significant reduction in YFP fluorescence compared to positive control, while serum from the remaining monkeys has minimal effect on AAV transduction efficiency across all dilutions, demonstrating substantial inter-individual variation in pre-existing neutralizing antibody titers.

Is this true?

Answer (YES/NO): YES